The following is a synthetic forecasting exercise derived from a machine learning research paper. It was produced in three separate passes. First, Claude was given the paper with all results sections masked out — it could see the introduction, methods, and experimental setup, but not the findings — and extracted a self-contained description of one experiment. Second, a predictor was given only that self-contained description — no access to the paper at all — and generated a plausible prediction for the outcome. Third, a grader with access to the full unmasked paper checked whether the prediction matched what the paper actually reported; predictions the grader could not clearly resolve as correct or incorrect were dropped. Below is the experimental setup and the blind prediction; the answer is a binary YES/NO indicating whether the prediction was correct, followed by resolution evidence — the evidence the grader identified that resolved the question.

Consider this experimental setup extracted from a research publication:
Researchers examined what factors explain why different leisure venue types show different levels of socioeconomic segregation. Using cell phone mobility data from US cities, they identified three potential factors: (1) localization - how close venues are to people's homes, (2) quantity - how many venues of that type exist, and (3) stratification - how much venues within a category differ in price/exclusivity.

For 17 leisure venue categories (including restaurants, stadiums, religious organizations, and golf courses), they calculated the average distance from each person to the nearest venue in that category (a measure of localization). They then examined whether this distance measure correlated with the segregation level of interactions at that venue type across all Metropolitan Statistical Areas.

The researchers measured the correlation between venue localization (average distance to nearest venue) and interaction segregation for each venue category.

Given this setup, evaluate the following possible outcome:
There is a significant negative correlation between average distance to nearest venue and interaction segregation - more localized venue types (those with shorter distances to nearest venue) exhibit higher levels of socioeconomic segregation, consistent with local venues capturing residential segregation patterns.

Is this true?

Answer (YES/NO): YES